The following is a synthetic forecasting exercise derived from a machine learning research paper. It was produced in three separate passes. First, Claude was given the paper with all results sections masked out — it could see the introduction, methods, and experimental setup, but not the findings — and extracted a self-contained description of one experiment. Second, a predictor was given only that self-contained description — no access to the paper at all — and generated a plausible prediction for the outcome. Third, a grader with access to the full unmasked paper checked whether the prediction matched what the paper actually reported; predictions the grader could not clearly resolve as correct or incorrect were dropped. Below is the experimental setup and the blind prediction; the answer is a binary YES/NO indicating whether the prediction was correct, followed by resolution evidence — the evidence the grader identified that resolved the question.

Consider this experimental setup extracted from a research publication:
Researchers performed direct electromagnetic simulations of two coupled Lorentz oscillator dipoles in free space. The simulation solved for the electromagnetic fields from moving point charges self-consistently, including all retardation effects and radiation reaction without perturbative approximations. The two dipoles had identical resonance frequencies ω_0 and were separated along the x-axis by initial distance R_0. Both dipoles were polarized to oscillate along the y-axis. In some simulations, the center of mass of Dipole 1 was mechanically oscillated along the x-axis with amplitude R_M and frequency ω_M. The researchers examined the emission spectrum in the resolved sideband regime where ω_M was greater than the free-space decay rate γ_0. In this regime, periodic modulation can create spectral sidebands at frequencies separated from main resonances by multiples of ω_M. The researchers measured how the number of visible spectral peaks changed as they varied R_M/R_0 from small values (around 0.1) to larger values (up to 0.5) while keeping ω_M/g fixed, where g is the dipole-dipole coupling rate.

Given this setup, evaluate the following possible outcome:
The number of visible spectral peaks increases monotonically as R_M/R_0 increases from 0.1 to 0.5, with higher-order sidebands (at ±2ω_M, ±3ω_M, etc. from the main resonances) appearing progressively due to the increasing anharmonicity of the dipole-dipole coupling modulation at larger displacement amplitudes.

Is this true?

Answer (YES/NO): NO